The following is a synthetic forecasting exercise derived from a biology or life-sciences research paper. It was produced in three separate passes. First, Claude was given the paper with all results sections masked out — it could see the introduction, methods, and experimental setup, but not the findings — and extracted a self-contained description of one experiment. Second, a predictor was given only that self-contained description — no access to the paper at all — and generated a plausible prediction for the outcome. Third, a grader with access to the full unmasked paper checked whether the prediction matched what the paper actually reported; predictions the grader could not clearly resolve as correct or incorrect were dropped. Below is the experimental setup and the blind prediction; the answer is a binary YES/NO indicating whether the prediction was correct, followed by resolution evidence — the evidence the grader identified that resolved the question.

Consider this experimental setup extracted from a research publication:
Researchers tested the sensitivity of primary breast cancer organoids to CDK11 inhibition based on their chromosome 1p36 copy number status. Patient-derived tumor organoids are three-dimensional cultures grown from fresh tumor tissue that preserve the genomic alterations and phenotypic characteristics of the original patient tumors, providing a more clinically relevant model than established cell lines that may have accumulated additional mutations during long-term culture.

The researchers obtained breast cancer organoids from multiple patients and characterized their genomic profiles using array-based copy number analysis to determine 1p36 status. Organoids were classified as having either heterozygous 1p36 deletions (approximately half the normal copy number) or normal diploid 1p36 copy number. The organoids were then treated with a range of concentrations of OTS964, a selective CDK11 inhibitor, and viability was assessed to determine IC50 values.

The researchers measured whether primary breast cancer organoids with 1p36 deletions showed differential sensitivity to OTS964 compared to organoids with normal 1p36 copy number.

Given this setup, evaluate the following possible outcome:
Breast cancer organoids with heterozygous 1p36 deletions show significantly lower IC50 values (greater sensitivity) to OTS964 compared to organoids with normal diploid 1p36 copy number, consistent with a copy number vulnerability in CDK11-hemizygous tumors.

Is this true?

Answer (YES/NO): YES